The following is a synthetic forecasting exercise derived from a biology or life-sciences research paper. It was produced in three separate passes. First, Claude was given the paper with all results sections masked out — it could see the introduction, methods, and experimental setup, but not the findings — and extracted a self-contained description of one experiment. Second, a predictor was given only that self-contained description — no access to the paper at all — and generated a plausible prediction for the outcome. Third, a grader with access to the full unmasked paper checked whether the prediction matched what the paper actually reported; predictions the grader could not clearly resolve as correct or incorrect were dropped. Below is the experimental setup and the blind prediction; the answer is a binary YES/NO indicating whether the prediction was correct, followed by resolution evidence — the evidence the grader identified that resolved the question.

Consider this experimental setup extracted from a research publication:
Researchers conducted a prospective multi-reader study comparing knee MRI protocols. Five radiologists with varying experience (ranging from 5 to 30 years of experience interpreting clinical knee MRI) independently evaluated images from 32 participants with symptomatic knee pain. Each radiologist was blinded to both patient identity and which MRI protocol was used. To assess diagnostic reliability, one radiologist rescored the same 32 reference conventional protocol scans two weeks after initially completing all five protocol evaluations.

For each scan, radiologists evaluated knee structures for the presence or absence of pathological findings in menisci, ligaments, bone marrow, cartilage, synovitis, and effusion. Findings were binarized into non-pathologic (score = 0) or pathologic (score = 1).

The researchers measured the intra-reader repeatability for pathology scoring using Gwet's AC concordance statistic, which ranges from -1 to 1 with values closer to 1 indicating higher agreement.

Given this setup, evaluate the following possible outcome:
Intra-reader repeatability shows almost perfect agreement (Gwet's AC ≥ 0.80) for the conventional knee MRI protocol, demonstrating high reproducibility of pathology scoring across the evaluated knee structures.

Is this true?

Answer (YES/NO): NO